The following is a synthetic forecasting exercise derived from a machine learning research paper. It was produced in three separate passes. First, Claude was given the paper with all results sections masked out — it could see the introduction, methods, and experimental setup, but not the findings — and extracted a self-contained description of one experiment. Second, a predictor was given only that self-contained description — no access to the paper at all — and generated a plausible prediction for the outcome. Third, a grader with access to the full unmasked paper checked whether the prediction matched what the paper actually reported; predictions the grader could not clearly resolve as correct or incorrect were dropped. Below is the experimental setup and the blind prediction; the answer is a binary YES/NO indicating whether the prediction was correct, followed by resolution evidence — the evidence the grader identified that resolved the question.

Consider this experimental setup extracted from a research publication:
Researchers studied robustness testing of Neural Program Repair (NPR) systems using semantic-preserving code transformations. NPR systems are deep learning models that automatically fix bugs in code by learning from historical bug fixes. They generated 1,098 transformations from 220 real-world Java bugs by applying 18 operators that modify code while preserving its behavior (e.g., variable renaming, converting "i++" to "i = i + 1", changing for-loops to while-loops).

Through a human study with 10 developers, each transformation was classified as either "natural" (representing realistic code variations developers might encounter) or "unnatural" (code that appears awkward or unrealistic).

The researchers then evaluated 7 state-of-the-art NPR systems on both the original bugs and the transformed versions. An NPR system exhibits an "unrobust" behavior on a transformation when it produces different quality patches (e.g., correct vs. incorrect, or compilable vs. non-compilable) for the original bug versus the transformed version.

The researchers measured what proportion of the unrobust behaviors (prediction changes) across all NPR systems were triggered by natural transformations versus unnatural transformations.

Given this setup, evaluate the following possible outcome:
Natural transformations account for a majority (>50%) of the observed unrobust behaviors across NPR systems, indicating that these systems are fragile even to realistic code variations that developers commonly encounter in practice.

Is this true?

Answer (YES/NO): YES